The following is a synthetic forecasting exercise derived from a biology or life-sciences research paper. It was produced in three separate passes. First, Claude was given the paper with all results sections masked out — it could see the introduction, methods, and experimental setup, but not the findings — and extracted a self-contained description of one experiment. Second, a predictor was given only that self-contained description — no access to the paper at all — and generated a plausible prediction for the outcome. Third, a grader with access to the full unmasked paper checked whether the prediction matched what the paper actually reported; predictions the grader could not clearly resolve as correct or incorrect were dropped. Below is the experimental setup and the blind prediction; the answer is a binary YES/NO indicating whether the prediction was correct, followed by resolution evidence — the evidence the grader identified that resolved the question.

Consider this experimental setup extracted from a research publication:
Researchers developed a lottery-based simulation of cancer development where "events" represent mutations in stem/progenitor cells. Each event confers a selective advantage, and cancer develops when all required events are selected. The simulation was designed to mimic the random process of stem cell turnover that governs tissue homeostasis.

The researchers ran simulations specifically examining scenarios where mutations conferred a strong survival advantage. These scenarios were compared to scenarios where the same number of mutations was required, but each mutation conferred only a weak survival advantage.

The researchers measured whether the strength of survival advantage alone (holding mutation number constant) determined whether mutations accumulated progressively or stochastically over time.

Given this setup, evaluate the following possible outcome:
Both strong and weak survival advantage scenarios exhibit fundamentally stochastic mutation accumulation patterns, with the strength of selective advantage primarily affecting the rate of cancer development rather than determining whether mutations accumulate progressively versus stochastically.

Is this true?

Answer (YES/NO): NO